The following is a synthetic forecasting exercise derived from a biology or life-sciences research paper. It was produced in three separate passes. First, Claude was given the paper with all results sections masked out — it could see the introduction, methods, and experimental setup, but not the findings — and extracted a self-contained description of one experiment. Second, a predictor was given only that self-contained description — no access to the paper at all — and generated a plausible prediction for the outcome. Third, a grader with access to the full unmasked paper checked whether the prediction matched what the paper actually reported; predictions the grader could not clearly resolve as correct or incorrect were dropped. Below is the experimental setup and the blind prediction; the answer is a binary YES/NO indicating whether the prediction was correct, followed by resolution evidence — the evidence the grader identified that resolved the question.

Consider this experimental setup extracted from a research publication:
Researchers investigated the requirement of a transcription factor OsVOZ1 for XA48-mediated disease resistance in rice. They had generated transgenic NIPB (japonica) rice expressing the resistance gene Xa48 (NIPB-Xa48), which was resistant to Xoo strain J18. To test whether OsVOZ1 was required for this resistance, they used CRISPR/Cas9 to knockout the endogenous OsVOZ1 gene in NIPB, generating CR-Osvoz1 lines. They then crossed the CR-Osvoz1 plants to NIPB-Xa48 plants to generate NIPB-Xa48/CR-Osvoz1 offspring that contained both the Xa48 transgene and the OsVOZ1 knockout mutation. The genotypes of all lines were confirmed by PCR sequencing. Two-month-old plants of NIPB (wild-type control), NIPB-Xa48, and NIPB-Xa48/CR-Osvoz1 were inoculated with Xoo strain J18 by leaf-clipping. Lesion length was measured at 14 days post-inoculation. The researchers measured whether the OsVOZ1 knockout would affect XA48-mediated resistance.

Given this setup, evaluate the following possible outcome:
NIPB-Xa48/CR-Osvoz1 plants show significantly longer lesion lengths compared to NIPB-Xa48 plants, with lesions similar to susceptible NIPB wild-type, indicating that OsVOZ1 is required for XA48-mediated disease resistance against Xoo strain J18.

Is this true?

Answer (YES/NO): NO